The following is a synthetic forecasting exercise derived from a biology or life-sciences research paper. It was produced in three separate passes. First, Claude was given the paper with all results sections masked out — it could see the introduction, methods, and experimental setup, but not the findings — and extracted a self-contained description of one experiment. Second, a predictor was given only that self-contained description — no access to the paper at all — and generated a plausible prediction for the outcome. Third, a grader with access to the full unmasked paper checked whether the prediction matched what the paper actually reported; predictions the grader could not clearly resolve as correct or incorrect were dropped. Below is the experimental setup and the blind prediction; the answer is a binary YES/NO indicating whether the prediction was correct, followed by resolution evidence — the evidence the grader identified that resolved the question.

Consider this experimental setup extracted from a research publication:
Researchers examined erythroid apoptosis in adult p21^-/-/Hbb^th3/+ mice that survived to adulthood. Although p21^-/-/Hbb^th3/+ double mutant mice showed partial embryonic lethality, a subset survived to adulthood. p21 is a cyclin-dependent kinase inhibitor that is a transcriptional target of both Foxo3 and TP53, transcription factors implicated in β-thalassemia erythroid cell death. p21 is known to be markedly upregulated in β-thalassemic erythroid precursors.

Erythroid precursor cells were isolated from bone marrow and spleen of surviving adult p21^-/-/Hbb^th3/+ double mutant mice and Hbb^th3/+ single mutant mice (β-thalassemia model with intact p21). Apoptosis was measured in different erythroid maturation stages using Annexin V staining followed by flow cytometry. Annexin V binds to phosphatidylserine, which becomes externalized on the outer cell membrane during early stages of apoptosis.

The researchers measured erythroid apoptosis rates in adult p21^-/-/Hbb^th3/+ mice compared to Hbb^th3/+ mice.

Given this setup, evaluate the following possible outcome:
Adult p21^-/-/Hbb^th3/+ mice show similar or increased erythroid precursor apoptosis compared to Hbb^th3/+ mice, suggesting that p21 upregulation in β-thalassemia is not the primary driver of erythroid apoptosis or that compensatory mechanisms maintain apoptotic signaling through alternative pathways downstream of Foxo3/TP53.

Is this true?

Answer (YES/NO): NO